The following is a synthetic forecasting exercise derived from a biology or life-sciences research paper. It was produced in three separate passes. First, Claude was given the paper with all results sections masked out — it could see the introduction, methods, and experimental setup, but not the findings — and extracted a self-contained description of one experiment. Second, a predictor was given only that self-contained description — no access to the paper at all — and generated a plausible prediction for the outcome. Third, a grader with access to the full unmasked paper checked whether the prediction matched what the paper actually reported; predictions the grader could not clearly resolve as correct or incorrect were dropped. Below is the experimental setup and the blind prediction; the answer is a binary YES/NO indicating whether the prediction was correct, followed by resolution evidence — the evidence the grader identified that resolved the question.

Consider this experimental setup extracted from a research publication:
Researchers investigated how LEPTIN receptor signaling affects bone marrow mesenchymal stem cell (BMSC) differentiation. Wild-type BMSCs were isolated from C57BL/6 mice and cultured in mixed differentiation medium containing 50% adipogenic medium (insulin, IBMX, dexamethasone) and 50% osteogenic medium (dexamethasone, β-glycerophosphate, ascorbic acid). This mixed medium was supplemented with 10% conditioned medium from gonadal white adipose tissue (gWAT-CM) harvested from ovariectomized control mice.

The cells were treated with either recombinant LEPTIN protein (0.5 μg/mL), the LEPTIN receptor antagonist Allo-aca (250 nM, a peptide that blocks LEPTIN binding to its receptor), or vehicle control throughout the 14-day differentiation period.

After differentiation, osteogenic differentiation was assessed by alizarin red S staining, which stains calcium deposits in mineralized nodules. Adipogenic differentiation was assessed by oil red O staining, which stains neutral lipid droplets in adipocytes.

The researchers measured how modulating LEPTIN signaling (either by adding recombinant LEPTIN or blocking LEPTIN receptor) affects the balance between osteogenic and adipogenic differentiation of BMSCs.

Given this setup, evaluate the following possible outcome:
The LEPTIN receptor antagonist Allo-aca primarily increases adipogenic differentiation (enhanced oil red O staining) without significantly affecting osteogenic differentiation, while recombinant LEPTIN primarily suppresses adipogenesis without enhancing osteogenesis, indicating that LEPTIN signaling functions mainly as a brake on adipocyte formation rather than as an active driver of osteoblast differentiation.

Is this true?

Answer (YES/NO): NO